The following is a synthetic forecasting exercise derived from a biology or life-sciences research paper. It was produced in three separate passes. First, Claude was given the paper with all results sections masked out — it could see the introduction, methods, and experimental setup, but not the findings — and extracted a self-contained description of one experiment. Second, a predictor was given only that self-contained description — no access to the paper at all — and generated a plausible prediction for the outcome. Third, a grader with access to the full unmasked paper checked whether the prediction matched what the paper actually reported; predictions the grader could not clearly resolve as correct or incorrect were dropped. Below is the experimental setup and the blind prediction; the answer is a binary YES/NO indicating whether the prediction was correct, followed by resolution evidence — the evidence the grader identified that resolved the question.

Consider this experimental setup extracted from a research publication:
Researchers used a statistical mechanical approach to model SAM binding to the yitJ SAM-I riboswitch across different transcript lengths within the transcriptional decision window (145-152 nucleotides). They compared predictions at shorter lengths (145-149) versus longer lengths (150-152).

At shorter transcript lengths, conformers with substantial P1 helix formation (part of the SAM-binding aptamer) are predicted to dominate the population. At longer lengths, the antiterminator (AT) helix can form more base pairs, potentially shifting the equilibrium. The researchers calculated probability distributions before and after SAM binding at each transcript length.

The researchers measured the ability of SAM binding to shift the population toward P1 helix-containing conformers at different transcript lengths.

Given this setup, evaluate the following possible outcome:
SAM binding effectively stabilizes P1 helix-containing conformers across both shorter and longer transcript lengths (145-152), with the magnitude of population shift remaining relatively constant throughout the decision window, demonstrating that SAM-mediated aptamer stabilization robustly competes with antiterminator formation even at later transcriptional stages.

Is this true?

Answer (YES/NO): NO